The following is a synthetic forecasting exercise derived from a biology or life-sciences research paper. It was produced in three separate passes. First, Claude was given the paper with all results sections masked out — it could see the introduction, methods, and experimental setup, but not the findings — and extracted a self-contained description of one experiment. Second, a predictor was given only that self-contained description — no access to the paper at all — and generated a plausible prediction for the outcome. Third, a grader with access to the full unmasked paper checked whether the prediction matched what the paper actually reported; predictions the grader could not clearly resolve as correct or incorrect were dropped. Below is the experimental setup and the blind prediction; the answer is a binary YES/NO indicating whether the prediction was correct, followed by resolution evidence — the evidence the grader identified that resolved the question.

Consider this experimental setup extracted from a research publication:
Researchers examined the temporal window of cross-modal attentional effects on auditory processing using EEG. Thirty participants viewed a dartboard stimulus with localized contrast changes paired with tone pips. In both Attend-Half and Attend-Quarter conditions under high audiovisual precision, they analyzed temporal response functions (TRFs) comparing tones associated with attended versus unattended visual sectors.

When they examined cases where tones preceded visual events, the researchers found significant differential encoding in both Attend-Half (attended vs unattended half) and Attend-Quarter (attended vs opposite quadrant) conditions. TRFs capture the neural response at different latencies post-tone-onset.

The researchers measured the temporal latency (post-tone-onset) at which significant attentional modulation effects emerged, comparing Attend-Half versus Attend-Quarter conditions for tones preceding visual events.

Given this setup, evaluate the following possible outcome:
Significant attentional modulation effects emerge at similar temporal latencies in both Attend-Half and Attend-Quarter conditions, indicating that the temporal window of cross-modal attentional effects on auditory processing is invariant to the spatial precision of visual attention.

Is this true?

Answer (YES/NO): NO